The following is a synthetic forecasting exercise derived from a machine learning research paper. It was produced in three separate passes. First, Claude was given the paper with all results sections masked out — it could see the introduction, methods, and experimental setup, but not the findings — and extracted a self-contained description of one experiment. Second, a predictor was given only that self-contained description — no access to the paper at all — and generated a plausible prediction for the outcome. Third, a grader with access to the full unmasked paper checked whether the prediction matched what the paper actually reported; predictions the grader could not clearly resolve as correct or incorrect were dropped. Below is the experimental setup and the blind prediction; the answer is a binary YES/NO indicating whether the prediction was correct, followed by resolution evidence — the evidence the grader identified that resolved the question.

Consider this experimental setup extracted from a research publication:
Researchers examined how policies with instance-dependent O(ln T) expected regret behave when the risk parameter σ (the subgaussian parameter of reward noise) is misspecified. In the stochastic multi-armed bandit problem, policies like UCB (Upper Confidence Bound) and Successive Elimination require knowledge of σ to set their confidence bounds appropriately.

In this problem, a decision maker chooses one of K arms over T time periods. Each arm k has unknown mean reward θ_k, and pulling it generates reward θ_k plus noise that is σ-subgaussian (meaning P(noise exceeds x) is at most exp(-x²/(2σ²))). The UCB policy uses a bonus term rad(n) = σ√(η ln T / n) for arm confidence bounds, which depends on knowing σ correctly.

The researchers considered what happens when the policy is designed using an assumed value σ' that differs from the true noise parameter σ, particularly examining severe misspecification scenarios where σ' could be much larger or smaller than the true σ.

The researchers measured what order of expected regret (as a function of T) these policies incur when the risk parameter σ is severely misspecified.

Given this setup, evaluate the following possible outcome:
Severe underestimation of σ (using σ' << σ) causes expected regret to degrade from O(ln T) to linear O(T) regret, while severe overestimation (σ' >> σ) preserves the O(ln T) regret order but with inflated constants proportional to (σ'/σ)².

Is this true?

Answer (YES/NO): NO